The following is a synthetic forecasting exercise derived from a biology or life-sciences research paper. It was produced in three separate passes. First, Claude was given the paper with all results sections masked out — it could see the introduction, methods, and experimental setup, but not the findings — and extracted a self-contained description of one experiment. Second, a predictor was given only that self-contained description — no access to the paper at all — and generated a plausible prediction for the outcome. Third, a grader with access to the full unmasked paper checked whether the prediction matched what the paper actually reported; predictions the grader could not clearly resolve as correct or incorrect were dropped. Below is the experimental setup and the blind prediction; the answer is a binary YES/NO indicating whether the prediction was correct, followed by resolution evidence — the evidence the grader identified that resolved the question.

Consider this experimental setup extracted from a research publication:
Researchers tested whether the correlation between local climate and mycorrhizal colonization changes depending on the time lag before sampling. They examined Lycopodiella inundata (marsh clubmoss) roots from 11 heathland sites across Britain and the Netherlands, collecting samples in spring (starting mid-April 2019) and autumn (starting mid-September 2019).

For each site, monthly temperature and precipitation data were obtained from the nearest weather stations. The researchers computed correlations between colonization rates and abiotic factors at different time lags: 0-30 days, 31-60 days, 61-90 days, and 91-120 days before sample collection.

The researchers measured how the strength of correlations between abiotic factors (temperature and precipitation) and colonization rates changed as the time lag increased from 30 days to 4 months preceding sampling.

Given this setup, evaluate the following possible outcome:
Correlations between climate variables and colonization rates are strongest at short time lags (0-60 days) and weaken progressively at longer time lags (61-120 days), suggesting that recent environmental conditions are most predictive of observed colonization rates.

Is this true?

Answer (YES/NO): YES